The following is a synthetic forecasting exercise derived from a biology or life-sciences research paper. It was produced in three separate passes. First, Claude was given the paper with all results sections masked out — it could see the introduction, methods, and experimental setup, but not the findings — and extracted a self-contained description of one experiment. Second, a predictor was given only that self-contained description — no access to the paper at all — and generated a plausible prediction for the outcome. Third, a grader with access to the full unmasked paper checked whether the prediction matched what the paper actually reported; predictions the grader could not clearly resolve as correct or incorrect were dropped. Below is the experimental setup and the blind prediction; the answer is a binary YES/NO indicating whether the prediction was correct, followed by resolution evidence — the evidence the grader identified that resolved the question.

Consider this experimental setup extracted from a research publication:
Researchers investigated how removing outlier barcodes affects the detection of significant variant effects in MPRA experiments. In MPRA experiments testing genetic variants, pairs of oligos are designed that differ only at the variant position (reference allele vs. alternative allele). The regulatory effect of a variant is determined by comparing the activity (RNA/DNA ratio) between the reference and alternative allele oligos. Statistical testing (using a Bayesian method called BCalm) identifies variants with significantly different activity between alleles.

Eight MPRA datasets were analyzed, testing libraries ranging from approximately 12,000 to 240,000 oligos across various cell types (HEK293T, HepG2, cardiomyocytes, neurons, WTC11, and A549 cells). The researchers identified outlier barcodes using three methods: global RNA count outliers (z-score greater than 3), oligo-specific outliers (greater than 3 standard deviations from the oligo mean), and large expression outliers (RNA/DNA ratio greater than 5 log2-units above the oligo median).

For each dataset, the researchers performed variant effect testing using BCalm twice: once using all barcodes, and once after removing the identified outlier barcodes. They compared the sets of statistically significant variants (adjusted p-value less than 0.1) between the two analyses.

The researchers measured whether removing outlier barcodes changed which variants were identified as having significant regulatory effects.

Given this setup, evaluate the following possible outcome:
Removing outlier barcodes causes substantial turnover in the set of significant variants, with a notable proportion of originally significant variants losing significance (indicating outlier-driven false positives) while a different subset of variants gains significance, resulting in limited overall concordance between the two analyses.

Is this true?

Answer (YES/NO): NO